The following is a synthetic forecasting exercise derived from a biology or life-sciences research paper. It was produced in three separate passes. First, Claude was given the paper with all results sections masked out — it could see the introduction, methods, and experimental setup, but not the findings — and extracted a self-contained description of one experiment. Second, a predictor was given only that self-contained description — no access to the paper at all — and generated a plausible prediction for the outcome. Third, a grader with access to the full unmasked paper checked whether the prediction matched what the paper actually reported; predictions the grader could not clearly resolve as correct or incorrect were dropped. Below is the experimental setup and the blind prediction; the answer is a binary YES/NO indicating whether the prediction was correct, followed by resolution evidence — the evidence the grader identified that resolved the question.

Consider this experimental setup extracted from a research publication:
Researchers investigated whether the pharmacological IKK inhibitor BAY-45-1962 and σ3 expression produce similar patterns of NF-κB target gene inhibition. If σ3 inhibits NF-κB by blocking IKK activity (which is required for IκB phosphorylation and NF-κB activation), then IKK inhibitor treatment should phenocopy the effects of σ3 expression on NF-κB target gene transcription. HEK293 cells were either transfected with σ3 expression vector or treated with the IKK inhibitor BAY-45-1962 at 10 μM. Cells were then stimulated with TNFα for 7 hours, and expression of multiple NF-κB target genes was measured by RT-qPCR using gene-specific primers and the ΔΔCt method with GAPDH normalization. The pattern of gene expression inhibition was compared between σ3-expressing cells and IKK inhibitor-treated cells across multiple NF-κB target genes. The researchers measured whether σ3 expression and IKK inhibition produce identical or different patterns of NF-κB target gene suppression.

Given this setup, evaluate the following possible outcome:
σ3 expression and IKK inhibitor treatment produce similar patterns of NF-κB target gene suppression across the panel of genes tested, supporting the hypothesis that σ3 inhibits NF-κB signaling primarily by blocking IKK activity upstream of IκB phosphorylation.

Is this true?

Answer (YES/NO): NO